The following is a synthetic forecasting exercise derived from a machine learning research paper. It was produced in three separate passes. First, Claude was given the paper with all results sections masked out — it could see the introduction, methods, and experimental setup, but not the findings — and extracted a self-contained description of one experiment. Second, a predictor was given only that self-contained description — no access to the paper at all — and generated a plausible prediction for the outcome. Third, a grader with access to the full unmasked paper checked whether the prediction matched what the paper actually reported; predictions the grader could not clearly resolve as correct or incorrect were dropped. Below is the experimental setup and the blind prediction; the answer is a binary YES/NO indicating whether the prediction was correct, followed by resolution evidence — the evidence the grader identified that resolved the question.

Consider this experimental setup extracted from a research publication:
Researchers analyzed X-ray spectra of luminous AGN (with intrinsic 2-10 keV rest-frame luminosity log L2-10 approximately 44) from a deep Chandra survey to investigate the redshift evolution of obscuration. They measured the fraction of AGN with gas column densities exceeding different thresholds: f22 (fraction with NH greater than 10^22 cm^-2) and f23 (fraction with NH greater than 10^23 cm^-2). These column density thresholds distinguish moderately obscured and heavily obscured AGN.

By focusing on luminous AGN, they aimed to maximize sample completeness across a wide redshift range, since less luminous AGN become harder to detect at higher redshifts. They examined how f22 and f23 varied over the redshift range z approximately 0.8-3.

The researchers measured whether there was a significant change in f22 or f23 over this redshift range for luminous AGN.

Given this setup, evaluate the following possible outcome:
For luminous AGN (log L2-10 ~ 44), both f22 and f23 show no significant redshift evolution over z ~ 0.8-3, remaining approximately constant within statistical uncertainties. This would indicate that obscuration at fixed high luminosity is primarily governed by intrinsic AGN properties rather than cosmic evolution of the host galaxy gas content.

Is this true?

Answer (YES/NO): YES